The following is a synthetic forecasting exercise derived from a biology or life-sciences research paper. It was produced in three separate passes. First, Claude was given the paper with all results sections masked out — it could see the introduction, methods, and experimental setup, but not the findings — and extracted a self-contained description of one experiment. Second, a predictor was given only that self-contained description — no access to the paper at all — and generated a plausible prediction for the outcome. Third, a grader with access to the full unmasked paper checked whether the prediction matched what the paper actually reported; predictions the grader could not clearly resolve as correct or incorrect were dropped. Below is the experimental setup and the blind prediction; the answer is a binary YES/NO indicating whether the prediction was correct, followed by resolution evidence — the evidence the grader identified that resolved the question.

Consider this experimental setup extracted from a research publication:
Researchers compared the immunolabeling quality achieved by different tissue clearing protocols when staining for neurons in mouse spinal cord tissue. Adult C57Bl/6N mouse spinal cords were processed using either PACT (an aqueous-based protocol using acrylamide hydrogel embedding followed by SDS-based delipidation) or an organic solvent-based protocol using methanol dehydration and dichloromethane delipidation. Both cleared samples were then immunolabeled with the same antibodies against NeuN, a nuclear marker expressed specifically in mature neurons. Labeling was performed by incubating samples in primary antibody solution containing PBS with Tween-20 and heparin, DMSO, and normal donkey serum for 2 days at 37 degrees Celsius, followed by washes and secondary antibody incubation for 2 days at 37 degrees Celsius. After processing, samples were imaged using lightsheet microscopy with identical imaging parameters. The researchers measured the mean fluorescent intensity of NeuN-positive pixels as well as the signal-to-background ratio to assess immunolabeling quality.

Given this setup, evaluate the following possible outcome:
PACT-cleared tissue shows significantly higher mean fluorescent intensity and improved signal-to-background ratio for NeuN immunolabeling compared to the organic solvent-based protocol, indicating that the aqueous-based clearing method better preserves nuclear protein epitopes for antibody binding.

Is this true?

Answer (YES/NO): NO